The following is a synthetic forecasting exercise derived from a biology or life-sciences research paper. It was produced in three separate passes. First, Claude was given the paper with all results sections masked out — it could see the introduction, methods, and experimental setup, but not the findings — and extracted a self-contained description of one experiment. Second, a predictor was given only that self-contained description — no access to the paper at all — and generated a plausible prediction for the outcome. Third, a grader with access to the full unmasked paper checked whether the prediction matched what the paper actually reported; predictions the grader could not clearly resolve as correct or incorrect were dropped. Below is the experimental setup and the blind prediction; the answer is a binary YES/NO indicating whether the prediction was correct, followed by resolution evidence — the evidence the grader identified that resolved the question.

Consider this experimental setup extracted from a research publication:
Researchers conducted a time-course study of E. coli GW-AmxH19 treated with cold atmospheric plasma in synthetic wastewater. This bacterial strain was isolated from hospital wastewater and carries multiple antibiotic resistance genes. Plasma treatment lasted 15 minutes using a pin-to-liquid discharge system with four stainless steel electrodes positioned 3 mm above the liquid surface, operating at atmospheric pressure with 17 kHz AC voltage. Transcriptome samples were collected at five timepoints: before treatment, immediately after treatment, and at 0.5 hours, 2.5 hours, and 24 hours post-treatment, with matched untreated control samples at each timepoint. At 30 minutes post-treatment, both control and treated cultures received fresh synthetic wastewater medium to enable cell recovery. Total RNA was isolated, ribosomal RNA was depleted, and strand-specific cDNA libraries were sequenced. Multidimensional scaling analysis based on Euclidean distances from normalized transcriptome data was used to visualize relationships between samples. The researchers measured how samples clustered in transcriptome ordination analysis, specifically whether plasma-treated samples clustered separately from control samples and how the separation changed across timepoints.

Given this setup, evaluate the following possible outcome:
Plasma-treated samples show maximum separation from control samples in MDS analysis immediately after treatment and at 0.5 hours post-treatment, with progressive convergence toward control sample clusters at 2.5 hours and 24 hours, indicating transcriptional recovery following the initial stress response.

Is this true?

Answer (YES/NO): NO